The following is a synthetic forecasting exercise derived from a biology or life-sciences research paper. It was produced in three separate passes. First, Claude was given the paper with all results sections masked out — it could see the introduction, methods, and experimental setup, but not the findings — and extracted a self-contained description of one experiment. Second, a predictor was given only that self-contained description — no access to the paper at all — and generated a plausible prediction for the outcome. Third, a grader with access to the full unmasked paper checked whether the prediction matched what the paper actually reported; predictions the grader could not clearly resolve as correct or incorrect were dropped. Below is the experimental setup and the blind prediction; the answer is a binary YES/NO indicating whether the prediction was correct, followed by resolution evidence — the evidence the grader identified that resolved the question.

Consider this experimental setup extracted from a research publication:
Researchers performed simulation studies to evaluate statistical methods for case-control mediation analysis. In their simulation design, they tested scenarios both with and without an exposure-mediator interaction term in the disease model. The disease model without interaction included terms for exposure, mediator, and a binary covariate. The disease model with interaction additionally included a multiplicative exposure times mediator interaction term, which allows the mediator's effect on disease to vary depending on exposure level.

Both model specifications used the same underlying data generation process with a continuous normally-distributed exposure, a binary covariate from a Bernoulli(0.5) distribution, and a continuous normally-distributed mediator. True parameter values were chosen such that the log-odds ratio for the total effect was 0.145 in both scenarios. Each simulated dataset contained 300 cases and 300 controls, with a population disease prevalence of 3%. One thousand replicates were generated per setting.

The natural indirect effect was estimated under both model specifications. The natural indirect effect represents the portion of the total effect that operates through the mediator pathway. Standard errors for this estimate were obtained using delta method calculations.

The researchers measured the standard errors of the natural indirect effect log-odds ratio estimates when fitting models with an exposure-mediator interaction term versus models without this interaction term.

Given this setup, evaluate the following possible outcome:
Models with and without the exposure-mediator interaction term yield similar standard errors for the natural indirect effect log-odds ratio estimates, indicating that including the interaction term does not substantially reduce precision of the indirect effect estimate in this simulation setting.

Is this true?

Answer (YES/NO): NO